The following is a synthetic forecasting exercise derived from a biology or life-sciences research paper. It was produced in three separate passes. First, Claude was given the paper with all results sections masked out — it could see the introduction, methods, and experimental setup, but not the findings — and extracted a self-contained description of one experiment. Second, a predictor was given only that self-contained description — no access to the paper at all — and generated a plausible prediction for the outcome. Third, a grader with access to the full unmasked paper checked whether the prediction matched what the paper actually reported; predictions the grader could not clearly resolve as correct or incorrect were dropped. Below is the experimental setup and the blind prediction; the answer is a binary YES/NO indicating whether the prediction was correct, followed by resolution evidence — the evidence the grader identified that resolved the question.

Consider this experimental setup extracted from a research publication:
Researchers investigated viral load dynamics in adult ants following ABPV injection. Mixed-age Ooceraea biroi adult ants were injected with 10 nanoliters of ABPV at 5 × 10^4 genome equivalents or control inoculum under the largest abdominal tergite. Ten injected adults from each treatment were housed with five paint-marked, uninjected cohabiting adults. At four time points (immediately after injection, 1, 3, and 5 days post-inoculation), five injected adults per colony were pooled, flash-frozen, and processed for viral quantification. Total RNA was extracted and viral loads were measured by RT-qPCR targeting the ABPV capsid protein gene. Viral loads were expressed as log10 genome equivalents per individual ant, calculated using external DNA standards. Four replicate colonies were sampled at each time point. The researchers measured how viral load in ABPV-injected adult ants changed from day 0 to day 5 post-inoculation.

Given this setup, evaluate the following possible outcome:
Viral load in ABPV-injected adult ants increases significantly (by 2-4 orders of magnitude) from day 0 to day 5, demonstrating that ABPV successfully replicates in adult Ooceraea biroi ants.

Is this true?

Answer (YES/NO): NO